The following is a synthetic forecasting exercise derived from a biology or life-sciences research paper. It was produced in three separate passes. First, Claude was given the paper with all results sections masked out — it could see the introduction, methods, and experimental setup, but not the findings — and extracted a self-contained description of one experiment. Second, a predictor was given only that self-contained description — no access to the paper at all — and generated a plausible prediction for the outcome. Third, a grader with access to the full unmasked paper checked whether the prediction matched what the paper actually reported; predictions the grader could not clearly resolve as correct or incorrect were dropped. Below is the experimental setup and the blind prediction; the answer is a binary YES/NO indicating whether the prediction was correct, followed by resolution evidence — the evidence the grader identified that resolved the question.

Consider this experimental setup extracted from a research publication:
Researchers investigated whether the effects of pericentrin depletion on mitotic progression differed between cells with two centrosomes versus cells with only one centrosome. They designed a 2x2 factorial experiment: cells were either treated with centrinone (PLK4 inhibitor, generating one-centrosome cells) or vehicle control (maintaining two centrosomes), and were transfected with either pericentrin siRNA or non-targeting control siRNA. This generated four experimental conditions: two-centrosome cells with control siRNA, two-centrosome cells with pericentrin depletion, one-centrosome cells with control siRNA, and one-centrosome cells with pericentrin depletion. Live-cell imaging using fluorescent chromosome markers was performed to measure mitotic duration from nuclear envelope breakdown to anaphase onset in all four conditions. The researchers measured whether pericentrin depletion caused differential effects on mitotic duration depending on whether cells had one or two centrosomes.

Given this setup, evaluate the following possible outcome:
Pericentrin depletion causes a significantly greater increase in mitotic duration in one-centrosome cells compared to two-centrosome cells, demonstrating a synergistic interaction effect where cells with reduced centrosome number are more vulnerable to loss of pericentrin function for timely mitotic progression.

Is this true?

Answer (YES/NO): YES